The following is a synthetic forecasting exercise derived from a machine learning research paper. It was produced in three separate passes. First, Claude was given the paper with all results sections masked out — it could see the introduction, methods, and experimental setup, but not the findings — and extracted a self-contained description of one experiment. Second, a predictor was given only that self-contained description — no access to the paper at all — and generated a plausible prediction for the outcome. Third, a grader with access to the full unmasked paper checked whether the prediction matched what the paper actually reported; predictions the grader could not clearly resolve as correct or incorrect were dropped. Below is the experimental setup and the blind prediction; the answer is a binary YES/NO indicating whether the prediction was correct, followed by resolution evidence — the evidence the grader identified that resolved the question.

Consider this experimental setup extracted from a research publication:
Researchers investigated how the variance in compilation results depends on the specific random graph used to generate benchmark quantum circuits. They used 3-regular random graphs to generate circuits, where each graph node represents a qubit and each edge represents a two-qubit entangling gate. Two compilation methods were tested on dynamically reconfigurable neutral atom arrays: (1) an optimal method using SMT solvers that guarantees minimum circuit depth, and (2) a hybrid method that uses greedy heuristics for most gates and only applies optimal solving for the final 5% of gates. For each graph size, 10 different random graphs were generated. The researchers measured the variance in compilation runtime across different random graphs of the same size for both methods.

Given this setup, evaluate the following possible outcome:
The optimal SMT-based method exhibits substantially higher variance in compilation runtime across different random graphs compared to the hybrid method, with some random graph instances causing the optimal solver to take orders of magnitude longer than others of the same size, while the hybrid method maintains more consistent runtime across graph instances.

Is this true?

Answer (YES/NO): YES